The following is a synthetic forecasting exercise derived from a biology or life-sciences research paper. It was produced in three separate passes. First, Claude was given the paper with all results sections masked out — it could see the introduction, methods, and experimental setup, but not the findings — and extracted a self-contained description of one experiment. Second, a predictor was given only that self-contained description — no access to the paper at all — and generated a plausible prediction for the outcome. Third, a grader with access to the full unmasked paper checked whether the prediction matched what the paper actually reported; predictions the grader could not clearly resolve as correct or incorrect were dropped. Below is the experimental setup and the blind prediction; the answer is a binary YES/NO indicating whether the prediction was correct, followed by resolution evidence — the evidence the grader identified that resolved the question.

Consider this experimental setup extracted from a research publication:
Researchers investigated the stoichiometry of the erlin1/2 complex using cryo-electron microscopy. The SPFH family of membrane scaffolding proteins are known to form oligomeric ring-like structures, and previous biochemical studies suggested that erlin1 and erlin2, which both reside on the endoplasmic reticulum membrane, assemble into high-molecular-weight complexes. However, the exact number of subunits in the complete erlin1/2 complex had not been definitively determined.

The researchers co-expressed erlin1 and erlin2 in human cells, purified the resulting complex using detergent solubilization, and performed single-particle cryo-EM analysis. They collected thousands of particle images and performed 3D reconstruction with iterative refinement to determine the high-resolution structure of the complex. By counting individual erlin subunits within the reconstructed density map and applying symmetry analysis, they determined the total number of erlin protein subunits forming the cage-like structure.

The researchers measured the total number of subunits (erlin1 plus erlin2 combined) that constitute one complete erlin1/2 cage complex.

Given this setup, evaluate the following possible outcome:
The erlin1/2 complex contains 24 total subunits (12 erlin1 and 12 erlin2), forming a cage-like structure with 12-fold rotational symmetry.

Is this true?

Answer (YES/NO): NO